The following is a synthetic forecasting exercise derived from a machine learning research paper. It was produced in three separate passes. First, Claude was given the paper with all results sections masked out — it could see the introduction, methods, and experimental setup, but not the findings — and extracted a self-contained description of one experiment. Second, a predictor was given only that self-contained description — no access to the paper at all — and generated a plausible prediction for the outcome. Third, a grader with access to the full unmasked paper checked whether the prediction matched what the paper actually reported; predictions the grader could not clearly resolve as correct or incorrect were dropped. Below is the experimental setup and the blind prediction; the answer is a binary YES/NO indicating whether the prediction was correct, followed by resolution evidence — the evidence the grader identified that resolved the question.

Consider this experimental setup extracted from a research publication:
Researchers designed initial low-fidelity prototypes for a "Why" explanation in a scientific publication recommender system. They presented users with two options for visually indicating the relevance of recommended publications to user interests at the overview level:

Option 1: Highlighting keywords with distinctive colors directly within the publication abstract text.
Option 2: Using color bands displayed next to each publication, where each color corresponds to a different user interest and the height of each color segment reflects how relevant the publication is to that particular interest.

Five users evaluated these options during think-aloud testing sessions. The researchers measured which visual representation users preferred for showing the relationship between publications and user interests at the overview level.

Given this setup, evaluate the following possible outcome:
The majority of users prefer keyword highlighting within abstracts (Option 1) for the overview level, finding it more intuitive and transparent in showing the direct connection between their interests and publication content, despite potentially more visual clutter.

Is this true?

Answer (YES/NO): NO